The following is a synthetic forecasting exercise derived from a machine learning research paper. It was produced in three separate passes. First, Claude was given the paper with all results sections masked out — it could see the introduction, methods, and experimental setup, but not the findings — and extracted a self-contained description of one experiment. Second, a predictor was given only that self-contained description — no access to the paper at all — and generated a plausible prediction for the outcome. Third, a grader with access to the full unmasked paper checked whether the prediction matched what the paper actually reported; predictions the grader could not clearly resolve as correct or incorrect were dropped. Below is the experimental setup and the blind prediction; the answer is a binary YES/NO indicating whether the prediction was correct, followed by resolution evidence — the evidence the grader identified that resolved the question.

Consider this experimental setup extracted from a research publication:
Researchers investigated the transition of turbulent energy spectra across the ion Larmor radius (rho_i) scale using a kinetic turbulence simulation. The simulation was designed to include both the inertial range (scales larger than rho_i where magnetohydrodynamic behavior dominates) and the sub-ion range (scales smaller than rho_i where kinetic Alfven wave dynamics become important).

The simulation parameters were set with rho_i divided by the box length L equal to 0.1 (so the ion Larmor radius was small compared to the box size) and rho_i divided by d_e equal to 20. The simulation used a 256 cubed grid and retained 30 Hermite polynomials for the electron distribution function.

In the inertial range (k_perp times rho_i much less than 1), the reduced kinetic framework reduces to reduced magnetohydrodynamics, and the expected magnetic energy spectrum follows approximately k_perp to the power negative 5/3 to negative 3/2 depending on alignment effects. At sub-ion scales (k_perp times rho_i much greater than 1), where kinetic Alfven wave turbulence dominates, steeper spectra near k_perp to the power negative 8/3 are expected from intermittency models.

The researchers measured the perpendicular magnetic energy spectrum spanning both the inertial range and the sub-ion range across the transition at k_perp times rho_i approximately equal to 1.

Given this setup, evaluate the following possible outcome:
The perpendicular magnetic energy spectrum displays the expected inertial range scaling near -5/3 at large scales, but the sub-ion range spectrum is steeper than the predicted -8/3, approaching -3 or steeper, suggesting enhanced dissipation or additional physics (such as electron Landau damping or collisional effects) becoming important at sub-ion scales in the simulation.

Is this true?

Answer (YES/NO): YES